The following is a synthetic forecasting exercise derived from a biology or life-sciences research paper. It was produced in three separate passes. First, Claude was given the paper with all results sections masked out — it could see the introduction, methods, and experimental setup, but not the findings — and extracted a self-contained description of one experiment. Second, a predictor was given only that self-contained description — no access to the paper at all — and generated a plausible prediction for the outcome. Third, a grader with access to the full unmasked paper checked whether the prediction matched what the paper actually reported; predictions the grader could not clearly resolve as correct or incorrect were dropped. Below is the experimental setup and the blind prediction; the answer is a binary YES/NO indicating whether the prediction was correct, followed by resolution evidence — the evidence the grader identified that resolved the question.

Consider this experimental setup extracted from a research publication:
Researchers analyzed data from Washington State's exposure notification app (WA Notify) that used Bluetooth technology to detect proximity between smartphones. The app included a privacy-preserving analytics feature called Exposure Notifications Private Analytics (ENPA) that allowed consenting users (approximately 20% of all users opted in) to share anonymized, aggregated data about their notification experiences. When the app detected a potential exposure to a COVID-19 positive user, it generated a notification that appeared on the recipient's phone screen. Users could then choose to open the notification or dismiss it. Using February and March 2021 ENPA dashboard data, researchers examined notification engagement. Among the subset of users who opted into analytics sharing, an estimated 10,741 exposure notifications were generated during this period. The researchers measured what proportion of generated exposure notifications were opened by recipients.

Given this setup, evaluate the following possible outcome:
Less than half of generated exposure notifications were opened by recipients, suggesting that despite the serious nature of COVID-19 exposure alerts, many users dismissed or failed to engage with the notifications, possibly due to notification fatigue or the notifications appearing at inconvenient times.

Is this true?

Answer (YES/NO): YES